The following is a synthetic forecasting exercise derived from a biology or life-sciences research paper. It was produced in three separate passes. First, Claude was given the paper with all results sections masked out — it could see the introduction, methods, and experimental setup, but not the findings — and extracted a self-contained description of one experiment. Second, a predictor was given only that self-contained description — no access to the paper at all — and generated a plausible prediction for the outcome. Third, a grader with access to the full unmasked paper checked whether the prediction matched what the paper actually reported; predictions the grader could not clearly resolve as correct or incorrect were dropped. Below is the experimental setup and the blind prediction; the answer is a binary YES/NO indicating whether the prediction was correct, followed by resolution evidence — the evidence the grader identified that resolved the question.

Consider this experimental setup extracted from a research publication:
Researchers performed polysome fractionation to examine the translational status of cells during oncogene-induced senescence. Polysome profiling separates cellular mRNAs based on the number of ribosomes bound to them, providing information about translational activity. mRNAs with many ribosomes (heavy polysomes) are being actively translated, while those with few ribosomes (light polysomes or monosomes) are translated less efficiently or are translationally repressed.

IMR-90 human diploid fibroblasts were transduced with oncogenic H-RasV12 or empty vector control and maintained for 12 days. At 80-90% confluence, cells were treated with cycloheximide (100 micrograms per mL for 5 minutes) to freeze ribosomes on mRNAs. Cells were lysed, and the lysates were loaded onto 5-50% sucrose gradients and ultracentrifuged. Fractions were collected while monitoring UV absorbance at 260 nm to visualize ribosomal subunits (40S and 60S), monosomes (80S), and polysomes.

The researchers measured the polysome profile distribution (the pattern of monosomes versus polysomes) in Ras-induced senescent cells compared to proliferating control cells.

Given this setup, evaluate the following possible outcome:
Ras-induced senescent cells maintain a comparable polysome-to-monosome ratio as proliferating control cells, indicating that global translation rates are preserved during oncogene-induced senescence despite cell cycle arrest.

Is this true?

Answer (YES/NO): YES